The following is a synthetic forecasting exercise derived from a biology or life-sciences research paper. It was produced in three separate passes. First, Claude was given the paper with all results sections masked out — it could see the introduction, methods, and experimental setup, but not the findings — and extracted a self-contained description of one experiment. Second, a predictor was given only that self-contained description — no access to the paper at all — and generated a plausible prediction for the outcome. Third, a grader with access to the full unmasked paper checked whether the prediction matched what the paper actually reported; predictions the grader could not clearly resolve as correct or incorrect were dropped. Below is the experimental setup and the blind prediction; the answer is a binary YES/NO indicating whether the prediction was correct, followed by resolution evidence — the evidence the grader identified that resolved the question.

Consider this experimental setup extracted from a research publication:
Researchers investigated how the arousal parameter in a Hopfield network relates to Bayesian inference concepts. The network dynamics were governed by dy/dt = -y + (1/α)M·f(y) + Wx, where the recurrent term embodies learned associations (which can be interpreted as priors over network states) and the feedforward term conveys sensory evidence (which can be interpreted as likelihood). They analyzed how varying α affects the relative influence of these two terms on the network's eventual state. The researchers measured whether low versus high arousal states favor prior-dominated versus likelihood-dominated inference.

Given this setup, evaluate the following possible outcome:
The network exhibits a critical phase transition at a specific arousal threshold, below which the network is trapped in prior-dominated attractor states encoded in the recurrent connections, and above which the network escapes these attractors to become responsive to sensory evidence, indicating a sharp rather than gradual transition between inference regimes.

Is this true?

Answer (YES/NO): NO